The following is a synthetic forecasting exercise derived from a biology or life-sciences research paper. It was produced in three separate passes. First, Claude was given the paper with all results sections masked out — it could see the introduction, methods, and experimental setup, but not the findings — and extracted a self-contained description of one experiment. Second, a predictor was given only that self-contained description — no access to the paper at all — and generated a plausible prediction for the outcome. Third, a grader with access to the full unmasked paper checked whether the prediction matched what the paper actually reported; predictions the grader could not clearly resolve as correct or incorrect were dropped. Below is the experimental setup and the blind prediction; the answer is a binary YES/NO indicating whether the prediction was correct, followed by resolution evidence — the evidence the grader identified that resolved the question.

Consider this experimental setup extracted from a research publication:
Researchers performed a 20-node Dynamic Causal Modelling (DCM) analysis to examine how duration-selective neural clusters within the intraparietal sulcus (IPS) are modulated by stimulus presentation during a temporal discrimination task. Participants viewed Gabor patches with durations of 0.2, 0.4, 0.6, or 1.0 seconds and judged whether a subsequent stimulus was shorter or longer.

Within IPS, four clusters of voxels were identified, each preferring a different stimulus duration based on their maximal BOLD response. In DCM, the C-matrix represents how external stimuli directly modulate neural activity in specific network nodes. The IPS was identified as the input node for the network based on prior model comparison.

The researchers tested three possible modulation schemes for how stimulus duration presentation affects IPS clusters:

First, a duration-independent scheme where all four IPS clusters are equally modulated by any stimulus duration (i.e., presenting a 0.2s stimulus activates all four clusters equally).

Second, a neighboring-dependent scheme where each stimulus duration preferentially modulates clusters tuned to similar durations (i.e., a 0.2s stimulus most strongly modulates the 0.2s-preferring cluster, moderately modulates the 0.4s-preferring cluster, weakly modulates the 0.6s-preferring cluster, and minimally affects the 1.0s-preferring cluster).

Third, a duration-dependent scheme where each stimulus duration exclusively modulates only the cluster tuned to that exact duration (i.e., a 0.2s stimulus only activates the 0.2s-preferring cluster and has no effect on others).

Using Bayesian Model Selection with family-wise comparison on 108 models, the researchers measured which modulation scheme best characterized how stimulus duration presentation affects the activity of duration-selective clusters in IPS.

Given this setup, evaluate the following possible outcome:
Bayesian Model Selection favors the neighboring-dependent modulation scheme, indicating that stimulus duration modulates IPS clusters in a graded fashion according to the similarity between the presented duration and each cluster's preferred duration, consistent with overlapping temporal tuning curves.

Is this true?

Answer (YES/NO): NO